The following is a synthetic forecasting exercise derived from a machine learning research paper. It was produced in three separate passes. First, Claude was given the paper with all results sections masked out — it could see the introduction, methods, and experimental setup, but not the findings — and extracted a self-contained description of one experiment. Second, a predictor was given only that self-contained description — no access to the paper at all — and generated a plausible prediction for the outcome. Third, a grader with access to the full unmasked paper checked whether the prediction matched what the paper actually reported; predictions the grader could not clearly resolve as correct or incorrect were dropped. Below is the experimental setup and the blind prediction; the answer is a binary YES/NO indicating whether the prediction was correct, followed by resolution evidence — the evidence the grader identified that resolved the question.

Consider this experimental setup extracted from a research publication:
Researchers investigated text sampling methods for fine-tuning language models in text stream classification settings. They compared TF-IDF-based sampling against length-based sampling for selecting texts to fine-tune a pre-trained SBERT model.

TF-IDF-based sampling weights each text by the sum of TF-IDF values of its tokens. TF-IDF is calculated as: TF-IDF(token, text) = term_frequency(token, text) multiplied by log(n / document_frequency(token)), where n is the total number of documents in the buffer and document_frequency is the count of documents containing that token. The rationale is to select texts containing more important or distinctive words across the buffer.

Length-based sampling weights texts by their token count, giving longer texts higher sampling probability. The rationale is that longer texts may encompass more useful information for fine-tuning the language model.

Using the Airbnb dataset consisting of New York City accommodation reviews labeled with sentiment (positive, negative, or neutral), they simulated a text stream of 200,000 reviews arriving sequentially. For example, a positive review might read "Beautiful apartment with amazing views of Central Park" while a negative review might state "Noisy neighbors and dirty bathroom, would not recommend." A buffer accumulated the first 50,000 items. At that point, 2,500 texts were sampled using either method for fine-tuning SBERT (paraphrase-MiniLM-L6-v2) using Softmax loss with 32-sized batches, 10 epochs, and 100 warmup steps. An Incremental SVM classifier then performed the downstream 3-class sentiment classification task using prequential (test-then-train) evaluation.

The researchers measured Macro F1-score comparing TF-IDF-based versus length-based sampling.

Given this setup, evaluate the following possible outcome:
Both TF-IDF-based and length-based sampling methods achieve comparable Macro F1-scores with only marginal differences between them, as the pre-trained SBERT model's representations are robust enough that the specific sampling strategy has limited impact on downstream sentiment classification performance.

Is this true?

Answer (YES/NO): YES